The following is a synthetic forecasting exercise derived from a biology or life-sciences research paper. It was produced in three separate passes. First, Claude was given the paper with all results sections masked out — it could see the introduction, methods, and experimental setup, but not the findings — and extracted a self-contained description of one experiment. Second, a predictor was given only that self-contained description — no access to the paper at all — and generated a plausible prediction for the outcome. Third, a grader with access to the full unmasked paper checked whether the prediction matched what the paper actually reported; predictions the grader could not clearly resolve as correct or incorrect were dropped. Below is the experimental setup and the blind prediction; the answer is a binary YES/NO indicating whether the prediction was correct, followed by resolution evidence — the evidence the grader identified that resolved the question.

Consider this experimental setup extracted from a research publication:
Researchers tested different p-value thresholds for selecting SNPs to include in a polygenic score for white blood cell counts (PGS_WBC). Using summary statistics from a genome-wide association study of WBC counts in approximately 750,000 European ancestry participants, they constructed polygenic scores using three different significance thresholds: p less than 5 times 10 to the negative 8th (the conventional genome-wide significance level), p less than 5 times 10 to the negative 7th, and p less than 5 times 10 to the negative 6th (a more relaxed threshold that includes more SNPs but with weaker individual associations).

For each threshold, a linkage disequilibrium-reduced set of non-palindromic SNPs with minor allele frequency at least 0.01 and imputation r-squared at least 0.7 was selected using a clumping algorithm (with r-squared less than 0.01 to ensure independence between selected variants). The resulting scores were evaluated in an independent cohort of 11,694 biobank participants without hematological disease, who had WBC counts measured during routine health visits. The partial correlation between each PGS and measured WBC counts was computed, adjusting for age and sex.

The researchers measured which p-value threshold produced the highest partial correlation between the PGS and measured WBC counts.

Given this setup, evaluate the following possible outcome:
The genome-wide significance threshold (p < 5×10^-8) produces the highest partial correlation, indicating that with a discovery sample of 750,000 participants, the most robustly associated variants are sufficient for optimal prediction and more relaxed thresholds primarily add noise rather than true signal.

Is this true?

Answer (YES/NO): NO